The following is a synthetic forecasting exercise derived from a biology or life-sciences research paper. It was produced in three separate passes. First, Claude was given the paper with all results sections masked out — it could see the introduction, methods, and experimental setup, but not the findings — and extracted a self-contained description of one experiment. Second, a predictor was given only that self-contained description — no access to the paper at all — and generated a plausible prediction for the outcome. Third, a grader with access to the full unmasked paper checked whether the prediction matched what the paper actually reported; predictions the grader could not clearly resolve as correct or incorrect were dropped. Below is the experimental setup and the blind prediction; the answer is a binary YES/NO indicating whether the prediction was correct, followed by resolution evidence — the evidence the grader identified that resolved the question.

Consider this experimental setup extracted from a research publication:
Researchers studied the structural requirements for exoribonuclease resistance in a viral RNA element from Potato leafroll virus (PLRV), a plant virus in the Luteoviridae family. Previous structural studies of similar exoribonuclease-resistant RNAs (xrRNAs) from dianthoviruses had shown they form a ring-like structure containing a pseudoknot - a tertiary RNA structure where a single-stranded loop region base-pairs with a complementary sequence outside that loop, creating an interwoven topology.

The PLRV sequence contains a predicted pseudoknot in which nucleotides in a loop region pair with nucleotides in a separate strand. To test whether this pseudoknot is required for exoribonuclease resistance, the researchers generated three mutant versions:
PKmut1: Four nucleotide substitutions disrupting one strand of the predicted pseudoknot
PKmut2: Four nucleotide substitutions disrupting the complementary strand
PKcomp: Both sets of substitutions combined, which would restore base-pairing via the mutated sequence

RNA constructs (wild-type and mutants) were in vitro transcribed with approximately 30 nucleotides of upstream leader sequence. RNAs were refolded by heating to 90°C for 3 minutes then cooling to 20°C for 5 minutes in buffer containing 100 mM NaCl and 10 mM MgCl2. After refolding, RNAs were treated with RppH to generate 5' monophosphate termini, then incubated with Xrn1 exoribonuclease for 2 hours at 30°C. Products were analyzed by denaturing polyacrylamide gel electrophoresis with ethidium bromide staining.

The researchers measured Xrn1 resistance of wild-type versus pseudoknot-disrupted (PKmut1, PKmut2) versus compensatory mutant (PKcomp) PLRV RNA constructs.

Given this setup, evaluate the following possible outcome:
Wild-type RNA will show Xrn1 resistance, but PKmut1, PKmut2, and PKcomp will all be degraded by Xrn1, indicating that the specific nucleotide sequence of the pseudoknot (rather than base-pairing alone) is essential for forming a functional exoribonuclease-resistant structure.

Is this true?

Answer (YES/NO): NO